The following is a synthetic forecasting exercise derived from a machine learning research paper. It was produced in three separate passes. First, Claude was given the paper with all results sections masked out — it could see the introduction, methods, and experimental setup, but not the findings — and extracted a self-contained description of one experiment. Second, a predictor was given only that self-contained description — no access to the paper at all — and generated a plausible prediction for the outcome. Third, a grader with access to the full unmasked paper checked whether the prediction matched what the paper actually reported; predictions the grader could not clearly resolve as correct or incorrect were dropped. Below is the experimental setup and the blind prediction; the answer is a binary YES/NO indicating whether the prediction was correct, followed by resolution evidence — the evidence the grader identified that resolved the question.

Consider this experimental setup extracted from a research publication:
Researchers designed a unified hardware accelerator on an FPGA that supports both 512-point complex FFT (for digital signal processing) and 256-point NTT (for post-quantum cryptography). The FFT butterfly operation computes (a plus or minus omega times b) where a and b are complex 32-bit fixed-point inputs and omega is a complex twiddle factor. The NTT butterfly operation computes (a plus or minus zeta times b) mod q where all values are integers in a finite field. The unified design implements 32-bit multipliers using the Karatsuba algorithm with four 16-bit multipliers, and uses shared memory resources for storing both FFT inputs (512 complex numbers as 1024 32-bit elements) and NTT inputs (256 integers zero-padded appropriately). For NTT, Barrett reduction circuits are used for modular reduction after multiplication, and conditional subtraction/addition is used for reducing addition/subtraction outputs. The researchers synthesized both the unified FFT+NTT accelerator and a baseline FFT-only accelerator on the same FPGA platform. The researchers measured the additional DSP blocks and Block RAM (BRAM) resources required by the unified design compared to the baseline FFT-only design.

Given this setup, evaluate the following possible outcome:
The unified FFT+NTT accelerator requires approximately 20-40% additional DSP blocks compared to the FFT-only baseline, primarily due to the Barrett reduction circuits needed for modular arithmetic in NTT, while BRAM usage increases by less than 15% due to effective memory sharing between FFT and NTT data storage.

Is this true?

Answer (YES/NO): NO